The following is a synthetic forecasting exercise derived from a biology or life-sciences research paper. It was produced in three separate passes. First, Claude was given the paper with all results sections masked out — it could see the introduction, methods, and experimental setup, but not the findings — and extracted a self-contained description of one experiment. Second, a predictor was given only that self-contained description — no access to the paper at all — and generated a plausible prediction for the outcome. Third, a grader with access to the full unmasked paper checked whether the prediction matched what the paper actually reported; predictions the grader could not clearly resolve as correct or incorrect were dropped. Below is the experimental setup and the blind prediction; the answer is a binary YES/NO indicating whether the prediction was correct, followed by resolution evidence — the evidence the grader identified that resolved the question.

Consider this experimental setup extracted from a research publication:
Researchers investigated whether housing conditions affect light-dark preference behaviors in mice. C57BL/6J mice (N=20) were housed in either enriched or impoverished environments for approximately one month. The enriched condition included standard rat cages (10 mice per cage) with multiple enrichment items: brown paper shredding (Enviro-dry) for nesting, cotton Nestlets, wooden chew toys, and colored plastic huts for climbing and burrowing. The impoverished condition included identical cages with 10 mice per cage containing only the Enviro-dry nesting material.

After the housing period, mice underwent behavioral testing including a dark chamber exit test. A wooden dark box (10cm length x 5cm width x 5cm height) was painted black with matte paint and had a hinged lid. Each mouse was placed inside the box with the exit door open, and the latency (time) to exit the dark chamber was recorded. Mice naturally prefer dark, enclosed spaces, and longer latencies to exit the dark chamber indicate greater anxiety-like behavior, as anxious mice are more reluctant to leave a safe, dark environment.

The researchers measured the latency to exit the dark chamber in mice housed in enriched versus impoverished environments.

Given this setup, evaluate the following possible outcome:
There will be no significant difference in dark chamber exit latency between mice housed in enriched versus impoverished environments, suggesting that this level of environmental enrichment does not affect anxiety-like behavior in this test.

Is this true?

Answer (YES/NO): YES